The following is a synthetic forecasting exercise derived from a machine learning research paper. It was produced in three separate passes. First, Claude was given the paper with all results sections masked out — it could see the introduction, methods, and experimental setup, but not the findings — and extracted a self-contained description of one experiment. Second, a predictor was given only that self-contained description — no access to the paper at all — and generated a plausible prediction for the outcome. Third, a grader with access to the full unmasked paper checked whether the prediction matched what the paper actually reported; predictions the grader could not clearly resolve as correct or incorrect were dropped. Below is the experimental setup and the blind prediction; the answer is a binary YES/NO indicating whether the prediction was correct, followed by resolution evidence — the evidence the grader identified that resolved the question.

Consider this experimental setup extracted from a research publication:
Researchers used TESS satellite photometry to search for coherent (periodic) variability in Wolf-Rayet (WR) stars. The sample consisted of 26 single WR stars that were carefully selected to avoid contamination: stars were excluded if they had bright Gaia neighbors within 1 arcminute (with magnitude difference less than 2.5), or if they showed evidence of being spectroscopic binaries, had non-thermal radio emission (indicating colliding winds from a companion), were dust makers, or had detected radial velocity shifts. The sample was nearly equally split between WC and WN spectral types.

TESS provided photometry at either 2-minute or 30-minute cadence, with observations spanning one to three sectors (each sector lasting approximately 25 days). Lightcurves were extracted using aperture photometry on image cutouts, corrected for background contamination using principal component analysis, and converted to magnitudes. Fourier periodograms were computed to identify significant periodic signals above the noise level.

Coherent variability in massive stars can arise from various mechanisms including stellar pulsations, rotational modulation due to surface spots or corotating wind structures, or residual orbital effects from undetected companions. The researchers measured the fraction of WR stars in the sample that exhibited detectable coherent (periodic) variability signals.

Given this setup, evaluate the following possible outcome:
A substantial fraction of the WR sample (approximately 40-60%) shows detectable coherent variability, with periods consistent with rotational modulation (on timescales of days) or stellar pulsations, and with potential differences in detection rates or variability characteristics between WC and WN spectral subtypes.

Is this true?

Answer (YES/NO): NO